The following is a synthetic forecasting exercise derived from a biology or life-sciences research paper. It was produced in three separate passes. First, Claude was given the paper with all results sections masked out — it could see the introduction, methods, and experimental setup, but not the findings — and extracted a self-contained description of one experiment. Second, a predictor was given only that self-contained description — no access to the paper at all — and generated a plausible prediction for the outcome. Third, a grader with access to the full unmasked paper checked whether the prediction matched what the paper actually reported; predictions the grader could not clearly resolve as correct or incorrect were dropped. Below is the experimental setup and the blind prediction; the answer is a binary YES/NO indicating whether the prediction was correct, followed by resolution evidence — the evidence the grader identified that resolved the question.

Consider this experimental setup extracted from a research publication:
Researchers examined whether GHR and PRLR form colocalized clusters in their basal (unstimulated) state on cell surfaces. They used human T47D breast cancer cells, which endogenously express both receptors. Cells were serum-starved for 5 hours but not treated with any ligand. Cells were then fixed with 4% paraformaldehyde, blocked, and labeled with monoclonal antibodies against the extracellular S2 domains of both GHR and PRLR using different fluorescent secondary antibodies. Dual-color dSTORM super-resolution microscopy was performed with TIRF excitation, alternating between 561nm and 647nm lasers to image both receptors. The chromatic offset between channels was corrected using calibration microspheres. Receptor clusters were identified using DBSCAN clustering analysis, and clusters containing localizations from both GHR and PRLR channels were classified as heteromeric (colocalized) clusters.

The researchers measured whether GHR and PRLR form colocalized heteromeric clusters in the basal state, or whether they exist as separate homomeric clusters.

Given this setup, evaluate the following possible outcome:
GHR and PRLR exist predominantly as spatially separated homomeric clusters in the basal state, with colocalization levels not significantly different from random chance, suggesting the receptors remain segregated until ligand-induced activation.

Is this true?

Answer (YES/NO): NO